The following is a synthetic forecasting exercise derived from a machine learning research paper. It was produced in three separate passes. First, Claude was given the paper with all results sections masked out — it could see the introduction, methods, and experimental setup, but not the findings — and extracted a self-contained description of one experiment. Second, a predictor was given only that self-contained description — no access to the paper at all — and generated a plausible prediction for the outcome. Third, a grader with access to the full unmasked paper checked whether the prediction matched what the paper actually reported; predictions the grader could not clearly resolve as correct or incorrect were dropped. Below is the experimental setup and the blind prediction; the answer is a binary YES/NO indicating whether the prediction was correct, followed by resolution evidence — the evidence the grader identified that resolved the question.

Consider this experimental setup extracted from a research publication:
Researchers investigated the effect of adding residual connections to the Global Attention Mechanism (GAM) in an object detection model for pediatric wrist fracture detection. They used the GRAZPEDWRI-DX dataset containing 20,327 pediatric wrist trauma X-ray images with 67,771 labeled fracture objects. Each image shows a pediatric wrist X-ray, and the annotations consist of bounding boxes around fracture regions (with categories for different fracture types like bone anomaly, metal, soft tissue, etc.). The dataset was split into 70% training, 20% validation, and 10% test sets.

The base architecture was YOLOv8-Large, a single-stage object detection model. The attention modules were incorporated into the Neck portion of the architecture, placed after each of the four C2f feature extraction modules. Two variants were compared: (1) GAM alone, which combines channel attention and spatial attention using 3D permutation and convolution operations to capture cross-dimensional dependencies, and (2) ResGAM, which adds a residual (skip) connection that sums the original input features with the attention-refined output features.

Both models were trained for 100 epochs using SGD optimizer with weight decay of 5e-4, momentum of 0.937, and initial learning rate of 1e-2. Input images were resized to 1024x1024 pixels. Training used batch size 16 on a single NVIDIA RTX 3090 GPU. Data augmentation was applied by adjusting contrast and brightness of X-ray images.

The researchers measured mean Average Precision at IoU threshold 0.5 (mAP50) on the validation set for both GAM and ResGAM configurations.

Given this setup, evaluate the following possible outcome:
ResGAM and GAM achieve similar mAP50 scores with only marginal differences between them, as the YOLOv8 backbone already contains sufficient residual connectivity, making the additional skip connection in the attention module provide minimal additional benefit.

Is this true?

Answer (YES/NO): NO